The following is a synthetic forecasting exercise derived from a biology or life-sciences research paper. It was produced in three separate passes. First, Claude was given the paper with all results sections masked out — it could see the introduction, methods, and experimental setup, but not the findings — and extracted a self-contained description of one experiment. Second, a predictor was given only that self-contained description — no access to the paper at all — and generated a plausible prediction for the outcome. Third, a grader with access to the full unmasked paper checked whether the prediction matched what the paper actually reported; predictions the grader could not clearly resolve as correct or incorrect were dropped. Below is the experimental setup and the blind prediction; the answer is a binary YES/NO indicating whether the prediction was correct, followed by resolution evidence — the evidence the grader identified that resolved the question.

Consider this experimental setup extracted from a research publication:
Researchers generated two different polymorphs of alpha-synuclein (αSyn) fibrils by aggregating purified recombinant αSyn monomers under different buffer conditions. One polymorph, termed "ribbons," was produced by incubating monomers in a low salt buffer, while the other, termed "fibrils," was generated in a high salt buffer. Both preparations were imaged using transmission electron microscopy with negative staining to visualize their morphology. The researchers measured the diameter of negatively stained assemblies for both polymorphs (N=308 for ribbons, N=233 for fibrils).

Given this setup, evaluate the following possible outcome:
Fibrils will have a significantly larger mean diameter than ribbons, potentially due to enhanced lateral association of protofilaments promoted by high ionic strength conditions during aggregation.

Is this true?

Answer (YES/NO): NO